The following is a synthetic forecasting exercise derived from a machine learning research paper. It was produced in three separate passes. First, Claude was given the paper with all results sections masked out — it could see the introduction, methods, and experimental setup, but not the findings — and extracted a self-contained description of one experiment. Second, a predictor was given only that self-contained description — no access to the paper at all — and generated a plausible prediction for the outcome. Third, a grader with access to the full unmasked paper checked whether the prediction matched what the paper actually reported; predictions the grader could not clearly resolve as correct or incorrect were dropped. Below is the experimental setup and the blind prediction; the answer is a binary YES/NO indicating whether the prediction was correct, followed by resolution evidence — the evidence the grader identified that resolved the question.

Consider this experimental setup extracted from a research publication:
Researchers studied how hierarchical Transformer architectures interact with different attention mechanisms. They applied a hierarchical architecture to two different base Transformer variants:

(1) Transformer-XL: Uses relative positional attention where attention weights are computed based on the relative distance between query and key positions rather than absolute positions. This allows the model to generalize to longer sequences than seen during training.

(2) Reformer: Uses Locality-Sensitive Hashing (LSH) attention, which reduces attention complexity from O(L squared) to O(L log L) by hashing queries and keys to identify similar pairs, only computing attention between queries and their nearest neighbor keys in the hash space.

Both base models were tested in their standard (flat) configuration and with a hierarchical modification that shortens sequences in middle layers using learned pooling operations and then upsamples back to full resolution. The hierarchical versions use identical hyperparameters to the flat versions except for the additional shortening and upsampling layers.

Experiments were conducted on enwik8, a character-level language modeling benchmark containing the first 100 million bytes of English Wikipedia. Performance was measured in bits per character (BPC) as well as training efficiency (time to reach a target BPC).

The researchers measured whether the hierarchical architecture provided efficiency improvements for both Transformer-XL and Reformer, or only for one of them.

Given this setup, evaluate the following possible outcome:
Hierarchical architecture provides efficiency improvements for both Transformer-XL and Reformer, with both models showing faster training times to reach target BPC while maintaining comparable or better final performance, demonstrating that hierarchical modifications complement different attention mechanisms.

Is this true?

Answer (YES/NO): YES